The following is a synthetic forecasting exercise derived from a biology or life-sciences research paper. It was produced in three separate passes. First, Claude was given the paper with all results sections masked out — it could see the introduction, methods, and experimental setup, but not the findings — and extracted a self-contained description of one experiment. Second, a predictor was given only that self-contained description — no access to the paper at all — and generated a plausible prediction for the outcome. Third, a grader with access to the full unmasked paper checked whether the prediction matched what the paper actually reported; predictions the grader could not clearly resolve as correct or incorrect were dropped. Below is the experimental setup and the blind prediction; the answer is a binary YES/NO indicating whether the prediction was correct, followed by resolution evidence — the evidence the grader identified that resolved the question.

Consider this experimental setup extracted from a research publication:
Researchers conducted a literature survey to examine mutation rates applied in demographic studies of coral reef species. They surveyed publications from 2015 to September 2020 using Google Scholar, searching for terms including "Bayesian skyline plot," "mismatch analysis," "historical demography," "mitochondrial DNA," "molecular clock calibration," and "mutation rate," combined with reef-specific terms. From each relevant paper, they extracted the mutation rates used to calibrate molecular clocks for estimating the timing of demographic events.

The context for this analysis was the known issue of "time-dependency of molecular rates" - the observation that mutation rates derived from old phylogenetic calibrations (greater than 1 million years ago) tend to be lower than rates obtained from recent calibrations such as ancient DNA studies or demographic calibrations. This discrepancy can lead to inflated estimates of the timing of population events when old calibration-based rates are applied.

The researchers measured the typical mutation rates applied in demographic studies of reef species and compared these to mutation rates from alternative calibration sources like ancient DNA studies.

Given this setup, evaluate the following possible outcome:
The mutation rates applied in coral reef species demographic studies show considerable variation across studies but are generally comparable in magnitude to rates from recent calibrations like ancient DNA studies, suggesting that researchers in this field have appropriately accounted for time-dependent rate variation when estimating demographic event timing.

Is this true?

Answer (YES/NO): NO